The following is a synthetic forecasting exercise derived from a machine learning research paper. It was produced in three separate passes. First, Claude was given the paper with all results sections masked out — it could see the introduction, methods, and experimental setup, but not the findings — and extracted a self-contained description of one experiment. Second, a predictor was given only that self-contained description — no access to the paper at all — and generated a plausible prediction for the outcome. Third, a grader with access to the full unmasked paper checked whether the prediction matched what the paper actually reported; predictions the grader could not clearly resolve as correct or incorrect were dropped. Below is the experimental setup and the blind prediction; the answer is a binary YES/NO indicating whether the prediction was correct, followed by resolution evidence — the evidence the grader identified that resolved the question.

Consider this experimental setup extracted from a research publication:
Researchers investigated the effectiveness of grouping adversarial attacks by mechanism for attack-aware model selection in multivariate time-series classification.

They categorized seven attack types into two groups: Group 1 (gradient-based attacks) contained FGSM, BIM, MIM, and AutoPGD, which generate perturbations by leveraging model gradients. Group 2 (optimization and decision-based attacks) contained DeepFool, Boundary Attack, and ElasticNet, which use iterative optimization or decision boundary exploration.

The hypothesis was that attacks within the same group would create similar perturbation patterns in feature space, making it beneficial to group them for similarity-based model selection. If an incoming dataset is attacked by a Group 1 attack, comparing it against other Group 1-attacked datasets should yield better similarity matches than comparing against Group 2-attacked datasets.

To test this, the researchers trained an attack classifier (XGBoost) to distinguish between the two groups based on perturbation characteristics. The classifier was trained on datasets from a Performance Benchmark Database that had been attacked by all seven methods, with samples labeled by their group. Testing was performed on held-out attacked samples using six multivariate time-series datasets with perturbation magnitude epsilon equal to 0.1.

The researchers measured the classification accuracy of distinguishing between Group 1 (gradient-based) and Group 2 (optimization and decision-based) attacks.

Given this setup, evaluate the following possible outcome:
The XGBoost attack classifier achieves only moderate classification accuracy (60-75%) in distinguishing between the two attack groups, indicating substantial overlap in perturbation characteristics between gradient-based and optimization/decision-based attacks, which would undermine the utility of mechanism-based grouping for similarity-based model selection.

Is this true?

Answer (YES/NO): NO